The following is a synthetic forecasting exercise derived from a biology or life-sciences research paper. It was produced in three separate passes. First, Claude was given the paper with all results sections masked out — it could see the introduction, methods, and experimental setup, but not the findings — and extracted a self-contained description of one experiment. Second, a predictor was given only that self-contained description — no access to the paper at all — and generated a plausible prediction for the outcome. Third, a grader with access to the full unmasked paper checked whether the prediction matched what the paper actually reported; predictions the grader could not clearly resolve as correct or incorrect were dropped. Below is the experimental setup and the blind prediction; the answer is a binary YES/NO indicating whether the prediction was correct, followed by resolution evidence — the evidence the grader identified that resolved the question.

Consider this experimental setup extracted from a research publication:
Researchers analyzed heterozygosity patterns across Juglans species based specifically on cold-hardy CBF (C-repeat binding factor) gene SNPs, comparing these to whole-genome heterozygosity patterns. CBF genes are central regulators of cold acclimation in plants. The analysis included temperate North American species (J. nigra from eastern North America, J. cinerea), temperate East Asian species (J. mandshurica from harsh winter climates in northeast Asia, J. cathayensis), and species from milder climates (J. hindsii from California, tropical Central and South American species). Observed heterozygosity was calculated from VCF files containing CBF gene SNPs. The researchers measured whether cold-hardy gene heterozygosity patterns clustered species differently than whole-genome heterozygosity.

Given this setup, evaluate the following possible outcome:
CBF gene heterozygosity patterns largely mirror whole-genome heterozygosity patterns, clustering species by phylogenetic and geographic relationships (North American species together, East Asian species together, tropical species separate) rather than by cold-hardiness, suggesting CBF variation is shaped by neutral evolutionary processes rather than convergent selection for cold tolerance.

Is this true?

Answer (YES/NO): NO